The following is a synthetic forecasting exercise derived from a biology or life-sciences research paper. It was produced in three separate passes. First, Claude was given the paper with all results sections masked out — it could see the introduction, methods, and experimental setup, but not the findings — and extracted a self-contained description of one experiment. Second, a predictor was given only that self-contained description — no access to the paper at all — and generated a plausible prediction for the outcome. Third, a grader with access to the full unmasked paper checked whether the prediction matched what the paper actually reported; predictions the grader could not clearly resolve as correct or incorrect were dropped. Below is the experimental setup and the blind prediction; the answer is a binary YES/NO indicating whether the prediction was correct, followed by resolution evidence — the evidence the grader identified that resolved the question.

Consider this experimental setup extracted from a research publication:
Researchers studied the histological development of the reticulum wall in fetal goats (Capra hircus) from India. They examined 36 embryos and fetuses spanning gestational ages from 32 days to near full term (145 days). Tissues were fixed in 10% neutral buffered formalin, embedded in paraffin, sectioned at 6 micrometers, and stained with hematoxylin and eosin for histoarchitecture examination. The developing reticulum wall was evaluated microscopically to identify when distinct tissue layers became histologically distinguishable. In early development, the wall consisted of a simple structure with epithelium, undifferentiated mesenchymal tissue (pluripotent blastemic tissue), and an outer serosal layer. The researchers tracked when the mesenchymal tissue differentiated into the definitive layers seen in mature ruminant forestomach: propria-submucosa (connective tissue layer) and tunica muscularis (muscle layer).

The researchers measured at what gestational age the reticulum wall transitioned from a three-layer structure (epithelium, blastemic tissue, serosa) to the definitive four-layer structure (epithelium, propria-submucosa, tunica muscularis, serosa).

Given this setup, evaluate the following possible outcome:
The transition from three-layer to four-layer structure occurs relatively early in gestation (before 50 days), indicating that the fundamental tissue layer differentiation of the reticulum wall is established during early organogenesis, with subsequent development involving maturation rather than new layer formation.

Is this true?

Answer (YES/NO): NO